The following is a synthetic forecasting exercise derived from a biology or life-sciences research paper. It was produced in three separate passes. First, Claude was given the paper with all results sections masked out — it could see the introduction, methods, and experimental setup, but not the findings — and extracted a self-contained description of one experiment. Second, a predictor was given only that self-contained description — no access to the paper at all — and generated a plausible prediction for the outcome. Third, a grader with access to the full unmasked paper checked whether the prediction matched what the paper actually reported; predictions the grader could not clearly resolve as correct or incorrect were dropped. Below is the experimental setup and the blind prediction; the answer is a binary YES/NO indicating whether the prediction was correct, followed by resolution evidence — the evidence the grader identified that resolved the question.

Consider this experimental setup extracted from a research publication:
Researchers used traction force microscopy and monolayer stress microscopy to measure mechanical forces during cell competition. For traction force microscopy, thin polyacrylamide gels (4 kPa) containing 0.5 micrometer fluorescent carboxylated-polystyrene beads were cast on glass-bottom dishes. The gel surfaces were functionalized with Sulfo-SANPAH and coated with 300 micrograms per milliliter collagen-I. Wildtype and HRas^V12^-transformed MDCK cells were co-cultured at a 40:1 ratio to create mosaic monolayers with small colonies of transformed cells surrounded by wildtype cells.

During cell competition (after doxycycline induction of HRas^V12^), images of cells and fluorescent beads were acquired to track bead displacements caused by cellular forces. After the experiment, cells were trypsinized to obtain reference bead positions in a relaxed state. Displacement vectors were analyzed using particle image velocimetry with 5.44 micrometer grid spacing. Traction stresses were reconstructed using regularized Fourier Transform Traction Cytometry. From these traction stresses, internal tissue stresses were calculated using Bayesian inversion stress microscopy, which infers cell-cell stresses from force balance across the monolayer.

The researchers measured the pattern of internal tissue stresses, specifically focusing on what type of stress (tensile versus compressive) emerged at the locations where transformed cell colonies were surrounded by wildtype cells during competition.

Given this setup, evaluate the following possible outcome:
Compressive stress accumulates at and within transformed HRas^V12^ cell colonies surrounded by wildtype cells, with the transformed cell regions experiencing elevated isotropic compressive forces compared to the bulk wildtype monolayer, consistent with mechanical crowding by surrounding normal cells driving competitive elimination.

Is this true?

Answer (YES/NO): YES